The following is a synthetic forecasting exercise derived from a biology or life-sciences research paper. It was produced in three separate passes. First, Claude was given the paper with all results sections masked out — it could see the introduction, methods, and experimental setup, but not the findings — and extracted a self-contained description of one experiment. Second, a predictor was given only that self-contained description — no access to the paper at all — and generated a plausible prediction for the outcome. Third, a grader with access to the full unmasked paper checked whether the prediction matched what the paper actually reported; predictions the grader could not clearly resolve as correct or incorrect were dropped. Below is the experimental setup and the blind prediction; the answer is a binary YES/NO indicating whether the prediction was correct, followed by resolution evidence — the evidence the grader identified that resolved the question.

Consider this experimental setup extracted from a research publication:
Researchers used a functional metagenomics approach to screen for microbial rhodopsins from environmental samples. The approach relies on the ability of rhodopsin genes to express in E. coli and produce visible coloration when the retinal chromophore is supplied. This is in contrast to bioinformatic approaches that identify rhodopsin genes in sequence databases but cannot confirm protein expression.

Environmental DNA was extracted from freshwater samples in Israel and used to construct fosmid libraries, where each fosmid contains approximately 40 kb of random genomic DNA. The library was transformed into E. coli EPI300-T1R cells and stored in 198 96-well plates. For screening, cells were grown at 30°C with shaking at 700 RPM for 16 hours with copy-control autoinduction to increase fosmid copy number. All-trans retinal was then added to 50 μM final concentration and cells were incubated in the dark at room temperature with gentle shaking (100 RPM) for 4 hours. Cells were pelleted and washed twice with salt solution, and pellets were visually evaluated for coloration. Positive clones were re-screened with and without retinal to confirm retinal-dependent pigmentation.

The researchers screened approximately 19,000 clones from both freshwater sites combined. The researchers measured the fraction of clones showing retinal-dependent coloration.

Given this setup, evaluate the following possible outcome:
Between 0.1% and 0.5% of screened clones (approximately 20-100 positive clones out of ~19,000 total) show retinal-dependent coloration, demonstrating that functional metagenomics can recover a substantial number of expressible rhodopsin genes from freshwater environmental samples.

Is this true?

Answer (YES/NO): NO